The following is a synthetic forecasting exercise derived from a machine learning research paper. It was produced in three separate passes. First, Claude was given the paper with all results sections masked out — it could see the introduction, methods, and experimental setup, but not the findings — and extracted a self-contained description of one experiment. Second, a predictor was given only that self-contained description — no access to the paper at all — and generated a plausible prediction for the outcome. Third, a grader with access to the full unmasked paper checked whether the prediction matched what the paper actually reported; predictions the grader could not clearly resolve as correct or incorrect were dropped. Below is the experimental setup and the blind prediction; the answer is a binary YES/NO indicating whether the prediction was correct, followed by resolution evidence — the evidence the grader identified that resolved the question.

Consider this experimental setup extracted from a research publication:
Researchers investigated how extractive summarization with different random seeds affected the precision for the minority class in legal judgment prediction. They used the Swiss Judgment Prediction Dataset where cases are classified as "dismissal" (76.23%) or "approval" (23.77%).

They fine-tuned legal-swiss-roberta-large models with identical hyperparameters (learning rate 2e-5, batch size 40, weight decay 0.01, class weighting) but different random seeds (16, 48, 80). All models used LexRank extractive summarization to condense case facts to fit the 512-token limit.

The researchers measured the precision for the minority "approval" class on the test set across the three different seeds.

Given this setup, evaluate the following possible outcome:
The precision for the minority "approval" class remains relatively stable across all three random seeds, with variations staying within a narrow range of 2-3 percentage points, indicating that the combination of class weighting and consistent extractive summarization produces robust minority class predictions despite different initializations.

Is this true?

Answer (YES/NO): NO